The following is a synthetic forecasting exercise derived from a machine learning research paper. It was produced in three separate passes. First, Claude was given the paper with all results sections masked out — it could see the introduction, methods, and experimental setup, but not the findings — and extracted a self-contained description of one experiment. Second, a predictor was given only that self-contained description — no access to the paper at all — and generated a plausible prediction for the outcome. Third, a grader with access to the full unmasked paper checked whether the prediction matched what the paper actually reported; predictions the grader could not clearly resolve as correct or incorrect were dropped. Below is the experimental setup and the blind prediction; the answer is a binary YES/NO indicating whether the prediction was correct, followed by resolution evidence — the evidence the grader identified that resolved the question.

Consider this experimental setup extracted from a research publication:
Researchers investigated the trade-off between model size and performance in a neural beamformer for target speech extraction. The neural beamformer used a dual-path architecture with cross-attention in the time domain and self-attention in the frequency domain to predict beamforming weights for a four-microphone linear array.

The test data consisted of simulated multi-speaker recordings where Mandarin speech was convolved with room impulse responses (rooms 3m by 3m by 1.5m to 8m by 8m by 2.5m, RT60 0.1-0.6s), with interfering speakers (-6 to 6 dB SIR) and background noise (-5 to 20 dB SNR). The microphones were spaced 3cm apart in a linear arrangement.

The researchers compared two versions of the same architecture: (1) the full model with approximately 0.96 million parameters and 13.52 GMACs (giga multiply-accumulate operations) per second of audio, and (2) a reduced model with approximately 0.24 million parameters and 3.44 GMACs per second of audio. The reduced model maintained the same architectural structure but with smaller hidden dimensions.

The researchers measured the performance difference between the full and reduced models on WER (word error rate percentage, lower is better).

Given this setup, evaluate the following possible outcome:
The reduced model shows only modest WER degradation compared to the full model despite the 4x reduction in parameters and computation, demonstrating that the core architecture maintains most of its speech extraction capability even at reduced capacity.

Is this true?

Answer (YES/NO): YES